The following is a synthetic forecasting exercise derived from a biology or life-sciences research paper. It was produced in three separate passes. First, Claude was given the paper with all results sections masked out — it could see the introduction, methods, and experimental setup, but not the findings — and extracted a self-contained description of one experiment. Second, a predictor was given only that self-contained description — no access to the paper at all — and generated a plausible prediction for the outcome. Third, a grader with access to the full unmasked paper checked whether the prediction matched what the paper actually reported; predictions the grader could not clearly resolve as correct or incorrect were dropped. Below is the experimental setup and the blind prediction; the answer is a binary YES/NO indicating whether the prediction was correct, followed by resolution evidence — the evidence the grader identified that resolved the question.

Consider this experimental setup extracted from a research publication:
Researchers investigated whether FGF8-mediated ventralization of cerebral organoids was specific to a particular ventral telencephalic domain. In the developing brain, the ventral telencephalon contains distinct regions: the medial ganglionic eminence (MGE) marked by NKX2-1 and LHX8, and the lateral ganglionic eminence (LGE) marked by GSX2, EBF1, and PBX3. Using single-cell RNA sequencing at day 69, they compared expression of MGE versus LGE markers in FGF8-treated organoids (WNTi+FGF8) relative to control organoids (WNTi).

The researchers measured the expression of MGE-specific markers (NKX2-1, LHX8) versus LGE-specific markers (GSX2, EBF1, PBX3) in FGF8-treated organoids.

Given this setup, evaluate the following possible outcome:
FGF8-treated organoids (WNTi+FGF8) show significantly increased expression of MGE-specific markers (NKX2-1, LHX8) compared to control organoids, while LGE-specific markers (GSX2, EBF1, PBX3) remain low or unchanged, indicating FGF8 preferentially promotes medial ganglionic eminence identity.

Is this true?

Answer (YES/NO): NO